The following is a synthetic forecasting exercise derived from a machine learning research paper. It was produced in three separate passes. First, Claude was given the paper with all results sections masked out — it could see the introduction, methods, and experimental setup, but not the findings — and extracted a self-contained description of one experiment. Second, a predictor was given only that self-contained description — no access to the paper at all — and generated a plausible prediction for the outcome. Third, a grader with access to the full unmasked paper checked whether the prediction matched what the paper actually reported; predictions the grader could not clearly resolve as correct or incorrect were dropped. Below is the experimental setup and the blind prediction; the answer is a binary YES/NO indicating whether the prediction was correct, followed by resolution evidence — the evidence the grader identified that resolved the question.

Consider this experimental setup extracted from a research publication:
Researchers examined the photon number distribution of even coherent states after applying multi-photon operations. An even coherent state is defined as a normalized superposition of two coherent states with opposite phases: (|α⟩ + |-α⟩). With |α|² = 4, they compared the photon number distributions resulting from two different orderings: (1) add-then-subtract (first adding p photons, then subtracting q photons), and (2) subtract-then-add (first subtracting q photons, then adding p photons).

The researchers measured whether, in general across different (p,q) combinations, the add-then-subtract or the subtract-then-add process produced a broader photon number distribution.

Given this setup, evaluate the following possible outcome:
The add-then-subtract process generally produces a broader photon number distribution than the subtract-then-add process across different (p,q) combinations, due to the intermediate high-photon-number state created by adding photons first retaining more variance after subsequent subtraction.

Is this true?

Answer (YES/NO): YES